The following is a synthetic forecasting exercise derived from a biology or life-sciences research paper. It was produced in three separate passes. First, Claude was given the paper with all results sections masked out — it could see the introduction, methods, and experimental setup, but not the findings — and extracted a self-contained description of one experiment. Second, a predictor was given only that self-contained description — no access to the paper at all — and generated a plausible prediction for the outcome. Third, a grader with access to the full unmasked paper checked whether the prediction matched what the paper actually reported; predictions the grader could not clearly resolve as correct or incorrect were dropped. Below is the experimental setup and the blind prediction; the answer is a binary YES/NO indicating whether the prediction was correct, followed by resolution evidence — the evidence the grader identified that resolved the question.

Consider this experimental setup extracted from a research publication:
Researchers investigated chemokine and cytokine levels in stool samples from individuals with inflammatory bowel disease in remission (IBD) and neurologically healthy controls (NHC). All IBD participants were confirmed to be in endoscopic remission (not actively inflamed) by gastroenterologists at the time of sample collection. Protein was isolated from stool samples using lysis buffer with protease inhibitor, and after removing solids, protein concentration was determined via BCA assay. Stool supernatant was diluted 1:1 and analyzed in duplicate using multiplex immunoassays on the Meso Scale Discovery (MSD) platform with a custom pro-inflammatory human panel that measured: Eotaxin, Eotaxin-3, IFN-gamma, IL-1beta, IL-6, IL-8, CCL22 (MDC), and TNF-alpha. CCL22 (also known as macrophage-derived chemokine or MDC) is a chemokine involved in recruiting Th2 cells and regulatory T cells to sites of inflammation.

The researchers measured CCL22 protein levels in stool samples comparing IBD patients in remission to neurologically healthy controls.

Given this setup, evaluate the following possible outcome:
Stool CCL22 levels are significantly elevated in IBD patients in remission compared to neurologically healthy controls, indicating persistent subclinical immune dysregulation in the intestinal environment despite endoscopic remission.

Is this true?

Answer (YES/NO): NO